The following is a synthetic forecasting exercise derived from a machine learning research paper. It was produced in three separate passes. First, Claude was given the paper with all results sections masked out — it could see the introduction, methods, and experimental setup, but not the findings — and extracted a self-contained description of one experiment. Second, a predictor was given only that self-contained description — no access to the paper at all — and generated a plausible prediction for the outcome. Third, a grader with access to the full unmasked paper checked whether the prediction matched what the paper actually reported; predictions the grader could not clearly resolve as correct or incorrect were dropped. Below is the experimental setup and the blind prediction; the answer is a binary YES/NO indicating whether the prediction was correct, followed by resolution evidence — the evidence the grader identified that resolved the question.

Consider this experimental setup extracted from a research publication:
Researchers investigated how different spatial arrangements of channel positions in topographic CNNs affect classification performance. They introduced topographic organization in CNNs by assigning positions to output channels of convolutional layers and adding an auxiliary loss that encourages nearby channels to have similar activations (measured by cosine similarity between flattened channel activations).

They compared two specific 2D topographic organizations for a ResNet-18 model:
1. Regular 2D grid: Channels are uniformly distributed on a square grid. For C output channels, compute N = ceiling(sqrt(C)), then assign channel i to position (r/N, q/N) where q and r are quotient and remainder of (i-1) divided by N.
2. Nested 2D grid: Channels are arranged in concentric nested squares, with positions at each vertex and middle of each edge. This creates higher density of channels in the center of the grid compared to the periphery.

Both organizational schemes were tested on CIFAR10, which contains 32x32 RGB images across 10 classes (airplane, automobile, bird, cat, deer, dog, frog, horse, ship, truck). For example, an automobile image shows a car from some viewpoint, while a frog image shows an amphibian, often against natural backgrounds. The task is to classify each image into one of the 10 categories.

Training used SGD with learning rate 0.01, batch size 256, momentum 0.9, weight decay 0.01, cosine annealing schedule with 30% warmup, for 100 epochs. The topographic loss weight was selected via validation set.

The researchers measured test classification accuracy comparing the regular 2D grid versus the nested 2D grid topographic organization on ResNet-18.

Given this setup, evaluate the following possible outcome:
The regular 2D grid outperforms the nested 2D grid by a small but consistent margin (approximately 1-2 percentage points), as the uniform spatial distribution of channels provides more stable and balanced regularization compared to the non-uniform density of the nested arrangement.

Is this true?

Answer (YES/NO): NO